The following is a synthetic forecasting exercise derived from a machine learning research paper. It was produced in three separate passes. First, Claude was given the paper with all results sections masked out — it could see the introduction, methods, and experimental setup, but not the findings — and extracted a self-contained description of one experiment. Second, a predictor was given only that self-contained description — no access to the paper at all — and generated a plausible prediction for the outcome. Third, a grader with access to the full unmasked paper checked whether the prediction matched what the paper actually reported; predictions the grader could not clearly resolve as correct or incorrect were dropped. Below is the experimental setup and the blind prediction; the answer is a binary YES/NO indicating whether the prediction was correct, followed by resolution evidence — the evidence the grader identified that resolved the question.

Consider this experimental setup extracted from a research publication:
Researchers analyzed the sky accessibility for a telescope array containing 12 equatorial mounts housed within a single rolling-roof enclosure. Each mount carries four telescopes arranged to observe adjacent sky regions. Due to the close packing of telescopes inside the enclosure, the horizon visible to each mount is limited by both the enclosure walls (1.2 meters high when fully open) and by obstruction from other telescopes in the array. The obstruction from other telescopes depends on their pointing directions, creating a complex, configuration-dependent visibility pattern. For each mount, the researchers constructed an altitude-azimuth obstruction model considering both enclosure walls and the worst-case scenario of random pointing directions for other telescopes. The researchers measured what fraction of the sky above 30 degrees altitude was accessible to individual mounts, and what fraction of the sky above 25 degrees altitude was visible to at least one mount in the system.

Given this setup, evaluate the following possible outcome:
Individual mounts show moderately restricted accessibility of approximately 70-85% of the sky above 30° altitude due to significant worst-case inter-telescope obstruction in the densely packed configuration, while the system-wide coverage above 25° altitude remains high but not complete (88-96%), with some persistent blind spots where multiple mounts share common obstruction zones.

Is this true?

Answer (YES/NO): NO